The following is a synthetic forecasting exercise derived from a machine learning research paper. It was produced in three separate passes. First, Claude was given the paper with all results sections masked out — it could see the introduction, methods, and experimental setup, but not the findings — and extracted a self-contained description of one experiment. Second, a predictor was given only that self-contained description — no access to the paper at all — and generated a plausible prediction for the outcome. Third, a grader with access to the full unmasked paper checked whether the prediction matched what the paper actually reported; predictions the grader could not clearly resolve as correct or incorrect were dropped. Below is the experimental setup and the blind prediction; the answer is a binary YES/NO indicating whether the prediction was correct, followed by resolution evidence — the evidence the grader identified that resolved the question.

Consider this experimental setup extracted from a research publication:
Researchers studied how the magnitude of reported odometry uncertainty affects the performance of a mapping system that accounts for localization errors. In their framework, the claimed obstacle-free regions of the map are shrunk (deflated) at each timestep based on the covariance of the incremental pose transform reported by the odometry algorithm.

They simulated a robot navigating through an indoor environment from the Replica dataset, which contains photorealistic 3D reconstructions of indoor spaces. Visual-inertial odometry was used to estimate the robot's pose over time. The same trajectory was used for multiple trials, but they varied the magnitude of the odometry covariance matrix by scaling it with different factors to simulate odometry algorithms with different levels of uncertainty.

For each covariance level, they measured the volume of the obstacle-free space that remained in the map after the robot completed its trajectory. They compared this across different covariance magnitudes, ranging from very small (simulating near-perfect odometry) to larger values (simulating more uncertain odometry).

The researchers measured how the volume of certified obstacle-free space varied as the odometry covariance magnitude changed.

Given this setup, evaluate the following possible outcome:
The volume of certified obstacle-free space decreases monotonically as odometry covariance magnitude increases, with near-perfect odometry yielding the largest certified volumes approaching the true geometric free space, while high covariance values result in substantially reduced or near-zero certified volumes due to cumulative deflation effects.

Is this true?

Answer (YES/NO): YES